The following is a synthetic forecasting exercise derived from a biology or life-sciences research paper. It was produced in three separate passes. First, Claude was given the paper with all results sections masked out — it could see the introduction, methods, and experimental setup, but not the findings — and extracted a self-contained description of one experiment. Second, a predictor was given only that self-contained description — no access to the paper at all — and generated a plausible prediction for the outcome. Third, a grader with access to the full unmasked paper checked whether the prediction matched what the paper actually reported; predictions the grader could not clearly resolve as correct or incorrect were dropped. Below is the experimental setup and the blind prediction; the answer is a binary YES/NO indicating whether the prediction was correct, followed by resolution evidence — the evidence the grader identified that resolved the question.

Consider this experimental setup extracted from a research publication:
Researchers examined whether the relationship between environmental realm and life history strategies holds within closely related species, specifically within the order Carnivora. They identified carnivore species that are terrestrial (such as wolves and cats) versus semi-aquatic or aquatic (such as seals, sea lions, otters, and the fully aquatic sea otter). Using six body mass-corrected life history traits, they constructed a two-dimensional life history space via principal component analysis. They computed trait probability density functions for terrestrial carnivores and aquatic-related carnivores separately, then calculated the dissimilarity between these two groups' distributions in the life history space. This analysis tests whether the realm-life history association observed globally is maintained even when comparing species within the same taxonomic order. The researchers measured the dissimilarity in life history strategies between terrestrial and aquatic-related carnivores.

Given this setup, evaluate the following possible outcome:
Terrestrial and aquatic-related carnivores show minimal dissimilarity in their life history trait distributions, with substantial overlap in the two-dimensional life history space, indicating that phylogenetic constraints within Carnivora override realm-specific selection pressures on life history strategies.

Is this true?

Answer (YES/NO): NO